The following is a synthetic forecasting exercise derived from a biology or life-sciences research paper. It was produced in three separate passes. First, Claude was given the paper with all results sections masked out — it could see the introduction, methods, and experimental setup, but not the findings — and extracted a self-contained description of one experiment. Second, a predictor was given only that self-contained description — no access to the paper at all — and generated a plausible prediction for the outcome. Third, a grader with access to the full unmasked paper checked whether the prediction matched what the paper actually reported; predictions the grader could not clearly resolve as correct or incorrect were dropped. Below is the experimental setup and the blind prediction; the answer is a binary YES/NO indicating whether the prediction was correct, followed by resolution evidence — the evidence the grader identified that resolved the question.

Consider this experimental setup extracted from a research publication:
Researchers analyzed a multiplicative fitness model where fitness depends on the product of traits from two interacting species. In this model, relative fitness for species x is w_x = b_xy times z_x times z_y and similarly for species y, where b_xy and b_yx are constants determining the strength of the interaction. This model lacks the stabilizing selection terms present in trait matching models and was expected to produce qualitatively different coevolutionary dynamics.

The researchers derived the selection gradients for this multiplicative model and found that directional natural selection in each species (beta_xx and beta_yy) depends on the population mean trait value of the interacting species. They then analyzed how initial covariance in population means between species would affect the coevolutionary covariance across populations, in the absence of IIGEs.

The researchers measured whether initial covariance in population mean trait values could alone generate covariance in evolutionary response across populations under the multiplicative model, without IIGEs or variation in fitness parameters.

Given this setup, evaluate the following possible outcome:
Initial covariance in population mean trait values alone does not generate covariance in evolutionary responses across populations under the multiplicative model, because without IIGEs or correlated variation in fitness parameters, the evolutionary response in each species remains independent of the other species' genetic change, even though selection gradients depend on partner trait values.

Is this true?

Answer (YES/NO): NO